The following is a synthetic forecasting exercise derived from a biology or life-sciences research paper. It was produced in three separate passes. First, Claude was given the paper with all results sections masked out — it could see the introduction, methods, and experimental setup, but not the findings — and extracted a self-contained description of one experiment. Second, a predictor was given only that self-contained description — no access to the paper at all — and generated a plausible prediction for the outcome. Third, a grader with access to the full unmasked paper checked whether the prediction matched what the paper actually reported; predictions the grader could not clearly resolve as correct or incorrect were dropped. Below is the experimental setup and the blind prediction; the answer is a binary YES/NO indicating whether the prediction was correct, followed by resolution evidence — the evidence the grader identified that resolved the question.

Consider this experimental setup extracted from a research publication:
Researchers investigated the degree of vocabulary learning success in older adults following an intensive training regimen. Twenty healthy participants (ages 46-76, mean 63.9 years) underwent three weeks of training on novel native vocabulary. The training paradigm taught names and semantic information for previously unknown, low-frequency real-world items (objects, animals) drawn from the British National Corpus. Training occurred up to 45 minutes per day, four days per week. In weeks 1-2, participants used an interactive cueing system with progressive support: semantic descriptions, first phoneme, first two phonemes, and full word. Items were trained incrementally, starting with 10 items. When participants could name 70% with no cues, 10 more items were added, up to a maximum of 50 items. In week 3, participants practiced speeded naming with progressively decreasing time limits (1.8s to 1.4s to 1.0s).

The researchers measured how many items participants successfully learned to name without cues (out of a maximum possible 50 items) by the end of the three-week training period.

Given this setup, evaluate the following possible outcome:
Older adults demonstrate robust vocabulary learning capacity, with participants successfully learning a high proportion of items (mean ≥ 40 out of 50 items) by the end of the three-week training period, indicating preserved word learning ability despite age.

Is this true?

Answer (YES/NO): YES